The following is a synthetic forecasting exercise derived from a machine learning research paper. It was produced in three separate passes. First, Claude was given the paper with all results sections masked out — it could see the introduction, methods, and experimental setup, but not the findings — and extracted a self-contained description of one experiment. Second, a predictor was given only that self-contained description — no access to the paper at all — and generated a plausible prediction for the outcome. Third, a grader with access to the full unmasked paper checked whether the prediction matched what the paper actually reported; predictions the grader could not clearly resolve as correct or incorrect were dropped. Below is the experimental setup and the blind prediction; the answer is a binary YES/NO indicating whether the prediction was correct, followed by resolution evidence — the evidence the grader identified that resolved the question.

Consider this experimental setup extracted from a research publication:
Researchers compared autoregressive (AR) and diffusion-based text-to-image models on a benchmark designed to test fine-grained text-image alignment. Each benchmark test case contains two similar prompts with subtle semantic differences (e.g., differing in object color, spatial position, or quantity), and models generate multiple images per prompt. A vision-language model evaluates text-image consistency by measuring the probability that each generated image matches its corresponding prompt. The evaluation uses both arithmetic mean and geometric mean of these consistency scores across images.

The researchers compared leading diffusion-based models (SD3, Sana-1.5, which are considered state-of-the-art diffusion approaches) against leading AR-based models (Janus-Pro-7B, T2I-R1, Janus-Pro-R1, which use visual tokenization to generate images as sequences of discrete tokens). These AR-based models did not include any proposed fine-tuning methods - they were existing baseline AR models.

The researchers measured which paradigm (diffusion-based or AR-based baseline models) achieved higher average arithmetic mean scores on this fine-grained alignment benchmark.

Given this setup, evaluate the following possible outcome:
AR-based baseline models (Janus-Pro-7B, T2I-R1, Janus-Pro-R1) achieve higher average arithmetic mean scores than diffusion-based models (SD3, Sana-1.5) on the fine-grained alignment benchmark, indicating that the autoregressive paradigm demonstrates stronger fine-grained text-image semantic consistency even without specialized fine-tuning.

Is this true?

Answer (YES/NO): NO